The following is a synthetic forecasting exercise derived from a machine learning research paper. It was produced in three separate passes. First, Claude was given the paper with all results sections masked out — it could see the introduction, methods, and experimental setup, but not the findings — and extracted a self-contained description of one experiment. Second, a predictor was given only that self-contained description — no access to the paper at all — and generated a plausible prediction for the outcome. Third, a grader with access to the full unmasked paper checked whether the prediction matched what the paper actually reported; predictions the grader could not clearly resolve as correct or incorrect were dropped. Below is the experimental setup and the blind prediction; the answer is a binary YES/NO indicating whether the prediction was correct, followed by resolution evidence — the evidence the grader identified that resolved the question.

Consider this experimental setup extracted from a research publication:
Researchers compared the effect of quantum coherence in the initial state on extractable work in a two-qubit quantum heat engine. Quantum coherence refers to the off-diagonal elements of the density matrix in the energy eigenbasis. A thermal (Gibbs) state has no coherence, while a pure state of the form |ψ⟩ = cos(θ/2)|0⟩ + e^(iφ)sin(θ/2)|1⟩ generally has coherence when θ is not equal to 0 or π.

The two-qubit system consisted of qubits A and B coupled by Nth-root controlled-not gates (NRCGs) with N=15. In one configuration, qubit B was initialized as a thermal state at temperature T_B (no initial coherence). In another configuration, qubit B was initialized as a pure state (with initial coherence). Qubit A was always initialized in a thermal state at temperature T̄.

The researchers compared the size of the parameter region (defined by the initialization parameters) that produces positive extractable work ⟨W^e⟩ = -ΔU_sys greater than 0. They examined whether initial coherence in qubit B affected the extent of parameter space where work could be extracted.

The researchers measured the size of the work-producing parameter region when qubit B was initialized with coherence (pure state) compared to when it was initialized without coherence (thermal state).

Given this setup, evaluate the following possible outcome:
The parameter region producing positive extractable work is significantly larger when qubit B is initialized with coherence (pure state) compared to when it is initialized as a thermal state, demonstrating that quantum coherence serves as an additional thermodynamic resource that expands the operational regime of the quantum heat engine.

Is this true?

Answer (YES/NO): YES